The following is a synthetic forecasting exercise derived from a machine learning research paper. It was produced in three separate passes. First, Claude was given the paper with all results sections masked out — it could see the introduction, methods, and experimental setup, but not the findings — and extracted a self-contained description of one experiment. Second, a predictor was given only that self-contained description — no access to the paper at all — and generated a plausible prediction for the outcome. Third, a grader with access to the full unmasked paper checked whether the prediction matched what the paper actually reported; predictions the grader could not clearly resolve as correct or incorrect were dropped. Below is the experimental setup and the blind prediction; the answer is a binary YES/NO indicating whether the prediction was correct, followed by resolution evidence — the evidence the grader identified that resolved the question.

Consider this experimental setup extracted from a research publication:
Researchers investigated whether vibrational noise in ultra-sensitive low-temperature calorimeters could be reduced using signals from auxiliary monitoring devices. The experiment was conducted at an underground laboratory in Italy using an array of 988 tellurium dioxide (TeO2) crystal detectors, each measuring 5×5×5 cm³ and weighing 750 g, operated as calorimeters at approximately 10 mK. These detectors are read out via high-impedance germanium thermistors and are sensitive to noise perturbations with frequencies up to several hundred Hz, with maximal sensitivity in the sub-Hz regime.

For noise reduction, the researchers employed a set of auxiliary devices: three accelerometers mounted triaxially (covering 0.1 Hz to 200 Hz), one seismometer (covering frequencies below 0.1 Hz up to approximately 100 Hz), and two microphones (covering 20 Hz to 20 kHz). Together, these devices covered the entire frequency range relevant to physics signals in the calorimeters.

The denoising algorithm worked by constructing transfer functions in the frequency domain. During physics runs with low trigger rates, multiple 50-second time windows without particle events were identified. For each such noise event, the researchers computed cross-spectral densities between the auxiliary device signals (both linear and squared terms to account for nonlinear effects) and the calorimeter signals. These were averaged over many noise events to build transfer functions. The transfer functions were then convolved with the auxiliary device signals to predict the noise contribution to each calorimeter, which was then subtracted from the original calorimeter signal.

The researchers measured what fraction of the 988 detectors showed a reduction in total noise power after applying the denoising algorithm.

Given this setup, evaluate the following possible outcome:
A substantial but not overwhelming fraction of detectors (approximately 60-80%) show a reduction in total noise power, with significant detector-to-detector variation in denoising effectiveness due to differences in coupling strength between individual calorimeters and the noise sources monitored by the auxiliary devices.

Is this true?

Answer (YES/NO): NO